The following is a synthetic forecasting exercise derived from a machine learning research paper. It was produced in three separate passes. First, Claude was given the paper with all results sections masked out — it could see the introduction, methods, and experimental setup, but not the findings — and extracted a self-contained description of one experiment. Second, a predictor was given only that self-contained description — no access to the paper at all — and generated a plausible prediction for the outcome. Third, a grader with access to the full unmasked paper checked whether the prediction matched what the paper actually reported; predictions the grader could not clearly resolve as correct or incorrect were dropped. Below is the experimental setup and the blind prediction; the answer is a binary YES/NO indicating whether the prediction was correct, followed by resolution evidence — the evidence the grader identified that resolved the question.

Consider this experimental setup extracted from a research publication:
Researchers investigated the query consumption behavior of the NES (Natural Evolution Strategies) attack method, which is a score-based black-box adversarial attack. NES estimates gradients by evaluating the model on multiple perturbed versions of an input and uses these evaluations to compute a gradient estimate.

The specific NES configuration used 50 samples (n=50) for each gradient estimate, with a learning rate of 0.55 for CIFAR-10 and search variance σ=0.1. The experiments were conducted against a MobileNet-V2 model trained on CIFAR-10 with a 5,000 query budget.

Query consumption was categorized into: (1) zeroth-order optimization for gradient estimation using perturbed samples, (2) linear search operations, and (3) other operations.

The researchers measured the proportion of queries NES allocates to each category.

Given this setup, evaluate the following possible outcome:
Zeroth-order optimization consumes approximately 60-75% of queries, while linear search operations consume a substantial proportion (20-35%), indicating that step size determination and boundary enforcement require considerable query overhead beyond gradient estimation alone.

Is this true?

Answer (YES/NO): NO